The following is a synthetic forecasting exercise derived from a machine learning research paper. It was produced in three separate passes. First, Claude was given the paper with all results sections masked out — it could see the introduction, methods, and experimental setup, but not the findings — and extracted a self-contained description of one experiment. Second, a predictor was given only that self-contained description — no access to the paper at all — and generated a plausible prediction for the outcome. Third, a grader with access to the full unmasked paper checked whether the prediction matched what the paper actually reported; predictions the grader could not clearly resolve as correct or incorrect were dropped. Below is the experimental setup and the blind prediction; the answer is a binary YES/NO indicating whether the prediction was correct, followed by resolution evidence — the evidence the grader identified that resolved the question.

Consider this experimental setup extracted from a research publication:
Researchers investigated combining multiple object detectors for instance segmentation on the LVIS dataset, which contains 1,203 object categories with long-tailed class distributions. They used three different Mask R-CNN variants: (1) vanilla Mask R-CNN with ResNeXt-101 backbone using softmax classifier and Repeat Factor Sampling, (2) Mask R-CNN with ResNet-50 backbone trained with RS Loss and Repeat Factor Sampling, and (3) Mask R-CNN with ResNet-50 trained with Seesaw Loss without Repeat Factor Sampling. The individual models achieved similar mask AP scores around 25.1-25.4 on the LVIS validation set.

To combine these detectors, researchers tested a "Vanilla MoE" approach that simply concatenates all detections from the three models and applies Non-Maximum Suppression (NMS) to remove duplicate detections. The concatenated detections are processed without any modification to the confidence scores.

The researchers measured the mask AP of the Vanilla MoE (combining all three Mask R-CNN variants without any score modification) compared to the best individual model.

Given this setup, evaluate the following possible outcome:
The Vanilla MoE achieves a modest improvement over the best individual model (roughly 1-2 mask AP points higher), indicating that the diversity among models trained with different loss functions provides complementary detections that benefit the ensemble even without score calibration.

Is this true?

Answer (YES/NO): NO